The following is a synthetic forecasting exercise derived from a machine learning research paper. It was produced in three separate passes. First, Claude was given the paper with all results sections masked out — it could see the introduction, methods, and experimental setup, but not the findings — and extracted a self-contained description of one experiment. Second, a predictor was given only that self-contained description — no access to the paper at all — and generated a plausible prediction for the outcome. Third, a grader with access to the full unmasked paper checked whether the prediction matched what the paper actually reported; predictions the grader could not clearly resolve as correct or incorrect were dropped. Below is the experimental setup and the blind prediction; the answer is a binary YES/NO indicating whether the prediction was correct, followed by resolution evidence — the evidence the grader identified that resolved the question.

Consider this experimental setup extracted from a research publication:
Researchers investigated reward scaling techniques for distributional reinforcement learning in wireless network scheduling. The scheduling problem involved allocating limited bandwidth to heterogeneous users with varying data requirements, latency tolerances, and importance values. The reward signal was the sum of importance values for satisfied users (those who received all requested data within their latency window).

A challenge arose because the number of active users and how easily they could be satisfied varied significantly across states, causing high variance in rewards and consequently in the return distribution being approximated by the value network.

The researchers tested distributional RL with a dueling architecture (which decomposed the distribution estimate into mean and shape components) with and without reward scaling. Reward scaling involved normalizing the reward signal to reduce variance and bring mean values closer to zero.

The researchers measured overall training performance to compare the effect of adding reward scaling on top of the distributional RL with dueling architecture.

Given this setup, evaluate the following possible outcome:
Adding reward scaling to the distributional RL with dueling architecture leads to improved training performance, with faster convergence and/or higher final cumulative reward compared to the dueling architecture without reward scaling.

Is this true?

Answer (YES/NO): YES